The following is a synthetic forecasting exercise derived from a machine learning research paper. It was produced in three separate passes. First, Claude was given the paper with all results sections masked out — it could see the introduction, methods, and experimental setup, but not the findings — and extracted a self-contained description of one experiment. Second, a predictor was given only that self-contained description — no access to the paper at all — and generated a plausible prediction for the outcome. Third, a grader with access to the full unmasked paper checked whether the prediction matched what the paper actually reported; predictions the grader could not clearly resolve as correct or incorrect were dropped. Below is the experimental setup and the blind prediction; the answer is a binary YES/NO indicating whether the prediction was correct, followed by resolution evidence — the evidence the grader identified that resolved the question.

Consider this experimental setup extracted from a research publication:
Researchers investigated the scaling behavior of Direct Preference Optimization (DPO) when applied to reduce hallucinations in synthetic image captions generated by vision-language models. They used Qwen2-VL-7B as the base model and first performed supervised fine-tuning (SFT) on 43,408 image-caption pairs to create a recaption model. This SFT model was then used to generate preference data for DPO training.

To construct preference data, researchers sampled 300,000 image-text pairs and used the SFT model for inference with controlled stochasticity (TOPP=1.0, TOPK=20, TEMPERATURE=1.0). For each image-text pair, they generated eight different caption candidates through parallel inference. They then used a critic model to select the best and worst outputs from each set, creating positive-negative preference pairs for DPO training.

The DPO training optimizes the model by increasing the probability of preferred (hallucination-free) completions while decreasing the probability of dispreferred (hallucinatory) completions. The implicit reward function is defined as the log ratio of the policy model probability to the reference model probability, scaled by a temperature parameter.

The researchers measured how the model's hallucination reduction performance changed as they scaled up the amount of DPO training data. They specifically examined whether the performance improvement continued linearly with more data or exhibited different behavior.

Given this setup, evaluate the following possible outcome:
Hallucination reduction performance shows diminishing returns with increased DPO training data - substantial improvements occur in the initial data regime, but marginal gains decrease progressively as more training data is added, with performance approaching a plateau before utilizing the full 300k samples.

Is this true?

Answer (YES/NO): YES